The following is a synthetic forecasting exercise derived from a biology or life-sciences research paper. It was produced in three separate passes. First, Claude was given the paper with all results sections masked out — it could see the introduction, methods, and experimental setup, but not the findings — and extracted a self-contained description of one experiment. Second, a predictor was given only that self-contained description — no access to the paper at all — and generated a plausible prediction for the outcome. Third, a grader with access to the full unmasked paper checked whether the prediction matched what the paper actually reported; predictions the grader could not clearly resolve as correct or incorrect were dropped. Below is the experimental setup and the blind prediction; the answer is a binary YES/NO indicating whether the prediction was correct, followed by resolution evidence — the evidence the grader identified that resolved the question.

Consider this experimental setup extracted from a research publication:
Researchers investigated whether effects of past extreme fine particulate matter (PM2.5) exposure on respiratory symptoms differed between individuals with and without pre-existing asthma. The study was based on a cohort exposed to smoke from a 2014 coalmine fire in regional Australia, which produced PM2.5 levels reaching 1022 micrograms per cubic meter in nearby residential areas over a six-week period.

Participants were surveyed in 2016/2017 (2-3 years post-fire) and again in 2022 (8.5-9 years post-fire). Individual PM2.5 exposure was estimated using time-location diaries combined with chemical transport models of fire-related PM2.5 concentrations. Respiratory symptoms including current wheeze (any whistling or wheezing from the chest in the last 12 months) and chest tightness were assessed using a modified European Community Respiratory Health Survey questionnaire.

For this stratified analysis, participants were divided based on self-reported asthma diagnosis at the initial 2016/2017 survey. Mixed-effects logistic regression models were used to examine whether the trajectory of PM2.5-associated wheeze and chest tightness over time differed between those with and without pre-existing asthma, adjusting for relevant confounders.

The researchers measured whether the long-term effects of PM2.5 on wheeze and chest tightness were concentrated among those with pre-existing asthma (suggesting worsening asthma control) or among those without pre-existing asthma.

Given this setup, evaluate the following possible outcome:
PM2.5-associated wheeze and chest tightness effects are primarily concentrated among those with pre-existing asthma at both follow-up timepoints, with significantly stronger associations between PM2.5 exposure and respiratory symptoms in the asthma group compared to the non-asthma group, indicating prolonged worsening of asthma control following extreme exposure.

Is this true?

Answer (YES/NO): NO